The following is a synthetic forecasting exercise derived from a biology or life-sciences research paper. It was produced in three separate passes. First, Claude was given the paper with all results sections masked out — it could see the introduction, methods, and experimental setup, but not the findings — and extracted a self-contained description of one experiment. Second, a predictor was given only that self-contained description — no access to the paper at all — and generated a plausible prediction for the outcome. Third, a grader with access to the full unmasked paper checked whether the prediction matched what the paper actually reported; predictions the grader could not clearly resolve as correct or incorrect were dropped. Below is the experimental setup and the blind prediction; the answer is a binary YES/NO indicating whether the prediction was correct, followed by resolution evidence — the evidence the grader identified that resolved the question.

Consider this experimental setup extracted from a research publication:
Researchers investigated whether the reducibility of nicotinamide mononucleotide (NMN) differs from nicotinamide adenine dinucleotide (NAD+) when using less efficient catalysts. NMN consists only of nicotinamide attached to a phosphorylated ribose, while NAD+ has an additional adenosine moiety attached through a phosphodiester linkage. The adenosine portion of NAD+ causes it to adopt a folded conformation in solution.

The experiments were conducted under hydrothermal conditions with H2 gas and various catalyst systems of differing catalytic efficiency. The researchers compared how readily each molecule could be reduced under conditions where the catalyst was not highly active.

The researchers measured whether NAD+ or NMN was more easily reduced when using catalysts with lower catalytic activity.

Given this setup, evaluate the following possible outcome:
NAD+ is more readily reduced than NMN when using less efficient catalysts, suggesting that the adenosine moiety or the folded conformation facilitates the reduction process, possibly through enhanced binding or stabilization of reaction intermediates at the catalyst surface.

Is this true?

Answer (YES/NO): NO